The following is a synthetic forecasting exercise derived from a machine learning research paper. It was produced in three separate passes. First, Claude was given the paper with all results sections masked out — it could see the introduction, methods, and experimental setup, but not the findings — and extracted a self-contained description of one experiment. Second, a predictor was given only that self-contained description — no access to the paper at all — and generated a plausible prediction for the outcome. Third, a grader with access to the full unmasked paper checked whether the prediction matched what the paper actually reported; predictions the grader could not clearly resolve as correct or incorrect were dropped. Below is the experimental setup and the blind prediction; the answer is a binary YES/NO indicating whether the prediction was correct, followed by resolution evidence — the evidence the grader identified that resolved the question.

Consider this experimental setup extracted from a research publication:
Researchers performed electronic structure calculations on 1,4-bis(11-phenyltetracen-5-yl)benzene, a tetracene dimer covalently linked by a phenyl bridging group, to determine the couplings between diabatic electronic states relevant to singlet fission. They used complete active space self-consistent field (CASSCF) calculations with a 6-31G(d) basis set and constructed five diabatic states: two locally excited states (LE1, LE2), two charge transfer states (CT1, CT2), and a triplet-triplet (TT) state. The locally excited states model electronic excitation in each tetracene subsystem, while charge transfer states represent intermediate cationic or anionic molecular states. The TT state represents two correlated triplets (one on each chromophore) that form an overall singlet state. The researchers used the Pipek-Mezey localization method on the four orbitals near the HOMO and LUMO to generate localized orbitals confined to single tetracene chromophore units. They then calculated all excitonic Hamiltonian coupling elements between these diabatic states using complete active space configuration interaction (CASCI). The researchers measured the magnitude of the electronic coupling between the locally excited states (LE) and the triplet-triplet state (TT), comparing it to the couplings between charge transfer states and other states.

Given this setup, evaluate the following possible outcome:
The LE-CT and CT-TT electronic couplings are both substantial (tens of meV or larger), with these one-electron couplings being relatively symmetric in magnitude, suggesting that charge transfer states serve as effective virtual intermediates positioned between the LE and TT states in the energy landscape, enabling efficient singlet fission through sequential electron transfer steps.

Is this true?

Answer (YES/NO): YES